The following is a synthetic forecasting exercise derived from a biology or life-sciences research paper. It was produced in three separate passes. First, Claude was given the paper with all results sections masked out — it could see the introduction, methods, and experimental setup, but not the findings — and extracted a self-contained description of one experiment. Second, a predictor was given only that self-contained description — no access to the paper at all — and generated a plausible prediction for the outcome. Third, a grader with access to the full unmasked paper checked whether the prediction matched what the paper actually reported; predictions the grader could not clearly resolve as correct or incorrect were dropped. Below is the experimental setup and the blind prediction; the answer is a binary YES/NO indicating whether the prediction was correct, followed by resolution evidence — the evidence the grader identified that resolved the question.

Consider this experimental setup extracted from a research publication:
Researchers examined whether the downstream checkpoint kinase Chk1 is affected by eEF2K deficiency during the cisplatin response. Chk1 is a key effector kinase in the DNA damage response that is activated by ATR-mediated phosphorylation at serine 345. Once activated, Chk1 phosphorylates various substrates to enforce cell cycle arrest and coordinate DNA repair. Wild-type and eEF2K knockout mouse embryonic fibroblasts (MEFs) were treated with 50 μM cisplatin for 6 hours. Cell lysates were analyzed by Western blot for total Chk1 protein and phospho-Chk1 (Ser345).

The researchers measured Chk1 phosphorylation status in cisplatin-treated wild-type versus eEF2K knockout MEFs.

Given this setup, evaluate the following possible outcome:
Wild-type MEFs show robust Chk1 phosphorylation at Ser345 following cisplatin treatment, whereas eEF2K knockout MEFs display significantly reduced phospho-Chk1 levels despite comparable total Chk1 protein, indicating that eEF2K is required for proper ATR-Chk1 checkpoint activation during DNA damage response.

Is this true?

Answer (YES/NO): NO